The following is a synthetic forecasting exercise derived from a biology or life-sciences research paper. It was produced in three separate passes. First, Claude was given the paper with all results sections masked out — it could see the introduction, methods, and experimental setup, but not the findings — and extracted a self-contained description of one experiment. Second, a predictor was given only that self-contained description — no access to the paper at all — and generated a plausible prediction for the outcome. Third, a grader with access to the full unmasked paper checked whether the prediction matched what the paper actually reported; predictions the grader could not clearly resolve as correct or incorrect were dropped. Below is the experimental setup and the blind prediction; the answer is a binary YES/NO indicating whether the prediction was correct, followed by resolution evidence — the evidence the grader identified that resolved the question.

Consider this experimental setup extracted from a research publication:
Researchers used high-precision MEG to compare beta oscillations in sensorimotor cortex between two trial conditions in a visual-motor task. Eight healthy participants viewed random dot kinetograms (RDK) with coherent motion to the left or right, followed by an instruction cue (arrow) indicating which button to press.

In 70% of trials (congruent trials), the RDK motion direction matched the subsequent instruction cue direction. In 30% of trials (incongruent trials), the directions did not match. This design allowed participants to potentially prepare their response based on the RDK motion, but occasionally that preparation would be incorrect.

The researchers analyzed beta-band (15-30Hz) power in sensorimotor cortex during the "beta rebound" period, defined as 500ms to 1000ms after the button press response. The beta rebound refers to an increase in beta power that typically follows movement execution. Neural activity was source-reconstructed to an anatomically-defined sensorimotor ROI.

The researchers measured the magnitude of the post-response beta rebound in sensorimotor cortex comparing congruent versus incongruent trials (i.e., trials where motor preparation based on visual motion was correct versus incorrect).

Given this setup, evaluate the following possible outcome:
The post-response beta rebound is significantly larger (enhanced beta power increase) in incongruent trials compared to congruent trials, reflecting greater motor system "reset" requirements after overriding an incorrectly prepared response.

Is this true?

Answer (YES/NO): NO